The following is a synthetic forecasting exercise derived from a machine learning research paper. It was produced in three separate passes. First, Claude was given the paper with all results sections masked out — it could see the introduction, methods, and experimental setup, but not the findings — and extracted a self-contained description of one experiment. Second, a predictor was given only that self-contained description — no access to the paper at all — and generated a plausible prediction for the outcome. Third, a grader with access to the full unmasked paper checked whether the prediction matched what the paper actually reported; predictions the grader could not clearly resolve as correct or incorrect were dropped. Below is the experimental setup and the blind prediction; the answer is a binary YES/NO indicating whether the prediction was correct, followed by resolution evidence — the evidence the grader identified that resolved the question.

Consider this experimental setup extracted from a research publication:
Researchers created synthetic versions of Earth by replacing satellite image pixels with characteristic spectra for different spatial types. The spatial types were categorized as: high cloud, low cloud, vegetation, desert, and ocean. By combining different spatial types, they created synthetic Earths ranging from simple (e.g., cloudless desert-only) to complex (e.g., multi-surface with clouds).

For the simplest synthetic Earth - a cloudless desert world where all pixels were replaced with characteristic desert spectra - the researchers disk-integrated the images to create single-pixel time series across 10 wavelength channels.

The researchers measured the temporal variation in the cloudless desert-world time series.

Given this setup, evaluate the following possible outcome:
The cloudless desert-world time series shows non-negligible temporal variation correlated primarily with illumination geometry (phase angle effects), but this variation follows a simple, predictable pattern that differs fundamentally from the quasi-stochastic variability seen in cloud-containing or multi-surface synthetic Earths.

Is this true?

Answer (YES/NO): NO